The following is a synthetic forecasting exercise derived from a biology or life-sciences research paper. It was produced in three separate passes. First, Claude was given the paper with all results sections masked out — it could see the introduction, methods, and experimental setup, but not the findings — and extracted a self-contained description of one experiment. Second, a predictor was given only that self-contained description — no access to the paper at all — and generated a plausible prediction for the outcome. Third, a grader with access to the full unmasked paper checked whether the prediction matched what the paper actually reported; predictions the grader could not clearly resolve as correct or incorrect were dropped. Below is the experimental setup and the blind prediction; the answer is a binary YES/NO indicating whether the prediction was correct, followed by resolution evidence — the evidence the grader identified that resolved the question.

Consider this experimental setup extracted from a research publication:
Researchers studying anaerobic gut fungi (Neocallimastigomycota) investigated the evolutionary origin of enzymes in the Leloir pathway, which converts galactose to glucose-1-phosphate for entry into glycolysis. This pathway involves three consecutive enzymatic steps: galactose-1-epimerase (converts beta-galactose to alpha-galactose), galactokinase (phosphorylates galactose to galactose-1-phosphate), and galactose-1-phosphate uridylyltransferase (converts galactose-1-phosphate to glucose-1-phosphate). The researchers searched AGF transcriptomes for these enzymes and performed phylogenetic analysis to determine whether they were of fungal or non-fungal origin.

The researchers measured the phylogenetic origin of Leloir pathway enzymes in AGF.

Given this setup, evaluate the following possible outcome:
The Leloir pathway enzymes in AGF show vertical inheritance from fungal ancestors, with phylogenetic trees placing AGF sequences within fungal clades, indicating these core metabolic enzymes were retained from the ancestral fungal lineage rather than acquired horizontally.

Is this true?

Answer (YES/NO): NO